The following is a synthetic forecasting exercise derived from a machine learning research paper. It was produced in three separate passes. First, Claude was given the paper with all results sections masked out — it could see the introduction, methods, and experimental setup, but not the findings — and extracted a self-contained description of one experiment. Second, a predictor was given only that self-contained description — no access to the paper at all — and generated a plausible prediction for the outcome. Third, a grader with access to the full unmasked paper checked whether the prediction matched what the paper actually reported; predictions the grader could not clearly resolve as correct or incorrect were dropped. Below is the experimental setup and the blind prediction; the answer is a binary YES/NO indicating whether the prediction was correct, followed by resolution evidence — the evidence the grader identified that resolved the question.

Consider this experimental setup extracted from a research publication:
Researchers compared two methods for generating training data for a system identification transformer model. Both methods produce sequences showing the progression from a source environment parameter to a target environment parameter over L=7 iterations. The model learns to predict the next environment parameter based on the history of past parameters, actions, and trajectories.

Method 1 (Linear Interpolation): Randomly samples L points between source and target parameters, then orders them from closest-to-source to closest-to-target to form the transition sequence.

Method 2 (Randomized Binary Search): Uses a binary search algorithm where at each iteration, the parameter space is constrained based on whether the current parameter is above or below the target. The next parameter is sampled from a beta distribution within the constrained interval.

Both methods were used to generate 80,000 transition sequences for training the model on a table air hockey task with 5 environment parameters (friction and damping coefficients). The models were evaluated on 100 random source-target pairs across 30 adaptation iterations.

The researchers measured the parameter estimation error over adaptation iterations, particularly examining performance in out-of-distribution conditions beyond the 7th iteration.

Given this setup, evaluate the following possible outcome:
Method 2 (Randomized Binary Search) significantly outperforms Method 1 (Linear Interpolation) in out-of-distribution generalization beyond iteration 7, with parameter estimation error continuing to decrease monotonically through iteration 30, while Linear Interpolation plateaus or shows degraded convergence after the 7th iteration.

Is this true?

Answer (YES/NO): NO